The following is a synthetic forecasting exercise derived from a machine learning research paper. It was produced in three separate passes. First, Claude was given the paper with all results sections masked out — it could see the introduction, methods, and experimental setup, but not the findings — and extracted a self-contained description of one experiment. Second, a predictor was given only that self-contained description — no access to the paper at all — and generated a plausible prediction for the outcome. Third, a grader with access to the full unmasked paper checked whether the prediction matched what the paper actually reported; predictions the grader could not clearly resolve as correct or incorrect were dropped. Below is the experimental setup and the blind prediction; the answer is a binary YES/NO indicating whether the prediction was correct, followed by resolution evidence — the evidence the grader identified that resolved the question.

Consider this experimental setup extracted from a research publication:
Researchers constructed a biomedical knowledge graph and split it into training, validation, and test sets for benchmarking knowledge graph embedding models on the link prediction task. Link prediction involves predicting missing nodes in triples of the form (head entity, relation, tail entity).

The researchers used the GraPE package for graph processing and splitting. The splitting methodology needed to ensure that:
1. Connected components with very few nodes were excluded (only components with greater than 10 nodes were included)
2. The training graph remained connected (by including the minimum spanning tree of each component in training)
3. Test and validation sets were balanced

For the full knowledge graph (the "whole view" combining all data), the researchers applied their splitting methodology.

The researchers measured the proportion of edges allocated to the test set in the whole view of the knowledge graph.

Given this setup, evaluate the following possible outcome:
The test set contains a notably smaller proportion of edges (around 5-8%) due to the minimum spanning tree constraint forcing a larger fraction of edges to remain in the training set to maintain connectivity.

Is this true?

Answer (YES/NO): NO